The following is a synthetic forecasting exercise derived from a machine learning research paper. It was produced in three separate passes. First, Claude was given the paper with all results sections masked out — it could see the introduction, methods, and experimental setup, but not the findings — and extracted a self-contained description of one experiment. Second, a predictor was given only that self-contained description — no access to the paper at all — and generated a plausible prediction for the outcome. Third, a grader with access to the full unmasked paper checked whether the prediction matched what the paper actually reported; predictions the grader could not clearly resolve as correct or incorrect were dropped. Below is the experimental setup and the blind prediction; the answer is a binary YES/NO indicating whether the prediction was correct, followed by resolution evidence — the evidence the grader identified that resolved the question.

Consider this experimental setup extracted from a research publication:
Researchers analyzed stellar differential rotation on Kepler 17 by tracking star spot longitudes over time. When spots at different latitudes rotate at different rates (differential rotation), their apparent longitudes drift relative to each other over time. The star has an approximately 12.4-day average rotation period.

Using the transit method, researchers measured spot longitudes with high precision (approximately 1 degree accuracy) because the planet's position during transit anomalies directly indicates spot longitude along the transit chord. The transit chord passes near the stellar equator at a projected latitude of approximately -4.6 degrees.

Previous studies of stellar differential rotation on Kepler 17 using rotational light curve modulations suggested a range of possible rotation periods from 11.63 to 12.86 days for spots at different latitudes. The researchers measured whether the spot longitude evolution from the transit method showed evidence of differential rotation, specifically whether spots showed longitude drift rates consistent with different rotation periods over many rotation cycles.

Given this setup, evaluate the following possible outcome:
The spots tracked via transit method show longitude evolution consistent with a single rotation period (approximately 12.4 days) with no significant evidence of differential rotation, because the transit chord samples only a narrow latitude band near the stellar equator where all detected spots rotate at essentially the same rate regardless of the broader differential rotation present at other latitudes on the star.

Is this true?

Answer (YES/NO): YES